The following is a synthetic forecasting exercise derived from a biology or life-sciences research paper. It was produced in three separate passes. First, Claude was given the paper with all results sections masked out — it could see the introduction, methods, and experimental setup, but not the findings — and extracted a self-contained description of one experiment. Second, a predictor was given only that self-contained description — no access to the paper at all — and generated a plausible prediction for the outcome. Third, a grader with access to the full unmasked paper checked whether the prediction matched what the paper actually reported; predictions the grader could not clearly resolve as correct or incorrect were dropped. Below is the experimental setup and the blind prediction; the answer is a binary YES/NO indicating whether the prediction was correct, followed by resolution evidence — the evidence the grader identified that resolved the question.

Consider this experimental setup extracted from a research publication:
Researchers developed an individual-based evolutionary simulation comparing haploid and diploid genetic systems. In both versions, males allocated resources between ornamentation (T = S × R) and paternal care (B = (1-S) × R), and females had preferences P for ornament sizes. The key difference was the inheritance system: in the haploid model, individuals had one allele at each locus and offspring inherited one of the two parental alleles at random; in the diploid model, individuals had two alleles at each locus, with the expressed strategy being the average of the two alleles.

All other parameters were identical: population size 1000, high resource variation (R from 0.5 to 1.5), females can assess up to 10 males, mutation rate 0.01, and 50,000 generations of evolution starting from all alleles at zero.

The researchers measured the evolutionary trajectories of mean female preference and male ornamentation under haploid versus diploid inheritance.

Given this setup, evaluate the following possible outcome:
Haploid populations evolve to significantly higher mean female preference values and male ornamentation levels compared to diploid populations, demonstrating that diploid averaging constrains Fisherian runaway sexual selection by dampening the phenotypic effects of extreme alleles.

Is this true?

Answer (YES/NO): NO